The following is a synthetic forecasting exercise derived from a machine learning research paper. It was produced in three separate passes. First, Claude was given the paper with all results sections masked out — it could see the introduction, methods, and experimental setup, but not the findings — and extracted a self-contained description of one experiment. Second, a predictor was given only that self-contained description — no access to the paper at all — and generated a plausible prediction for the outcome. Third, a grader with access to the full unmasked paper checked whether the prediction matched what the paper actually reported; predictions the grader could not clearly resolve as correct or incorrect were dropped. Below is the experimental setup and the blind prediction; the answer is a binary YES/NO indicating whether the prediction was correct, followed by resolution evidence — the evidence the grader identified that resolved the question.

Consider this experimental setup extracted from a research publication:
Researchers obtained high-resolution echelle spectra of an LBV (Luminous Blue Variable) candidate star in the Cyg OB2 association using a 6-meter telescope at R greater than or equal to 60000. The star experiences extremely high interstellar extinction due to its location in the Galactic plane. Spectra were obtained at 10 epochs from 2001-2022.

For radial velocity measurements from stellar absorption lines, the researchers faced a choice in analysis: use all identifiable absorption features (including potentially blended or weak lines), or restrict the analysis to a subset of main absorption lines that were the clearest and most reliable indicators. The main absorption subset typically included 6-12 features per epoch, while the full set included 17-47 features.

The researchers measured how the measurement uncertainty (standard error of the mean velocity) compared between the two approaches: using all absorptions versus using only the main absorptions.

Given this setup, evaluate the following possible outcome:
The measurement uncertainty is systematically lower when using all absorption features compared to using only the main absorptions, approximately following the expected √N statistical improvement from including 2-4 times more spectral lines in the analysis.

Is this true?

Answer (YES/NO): NO